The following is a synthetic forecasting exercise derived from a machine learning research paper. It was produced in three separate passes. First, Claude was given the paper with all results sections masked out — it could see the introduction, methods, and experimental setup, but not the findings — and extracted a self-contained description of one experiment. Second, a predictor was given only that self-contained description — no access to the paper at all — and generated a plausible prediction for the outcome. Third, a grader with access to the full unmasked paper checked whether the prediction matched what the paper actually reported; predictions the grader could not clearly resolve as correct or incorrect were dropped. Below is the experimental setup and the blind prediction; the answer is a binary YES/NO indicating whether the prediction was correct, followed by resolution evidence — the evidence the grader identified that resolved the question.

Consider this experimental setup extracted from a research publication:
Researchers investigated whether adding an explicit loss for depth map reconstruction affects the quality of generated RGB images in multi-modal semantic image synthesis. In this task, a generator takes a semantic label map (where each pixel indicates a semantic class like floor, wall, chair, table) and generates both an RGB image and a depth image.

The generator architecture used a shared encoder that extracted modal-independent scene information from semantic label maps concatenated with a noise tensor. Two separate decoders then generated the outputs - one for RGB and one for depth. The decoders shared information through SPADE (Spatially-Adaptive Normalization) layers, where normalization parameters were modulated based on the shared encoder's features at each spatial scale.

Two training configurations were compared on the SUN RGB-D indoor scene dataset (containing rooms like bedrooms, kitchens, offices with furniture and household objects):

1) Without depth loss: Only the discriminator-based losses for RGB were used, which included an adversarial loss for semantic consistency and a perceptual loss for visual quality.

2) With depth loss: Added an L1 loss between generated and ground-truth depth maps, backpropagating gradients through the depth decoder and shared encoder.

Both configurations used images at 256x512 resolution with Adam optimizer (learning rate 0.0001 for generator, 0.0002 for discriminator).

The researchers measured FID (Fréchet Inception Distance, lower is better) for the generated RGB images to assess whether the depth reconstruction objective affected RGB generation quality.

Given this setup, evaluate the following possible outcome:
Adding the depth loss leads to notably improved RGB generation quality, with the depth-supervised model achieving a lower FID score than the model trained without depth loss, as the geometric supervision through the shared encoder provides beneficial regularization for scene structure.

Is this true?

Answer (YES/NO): YES